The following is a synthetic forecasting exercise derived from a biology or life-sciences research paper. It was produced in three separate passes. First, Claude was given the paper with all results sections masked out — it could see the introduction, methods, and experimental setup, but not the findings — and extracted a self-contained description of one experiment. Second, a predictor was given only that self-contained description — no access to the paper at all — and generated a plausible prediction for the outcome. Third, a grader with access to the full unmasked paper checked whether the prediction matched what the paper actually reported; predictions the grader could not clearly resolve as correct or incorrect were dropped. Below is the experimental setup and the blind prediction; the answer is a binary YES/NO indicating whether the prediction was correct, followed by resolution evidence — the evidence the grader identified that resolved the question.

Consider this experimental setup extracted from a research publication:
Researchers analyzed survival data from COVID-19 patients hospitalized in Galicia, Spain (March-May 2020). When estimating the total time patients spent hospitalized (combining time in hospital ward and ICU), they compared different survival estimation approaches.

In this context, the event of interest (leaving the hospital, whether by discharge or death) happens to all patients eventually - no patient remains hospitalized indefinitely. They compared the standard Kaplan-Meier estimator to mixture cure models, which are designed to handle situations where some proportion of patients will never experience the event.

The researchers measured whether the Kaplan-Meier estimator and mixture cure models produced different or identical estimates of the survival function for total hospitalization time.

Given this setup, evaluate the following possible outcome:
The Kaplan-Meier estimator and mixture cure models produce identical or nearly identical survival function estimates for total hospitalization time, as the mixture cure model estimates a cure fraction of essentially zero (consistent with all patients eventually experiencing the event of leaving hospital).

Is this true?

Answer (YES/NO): YES